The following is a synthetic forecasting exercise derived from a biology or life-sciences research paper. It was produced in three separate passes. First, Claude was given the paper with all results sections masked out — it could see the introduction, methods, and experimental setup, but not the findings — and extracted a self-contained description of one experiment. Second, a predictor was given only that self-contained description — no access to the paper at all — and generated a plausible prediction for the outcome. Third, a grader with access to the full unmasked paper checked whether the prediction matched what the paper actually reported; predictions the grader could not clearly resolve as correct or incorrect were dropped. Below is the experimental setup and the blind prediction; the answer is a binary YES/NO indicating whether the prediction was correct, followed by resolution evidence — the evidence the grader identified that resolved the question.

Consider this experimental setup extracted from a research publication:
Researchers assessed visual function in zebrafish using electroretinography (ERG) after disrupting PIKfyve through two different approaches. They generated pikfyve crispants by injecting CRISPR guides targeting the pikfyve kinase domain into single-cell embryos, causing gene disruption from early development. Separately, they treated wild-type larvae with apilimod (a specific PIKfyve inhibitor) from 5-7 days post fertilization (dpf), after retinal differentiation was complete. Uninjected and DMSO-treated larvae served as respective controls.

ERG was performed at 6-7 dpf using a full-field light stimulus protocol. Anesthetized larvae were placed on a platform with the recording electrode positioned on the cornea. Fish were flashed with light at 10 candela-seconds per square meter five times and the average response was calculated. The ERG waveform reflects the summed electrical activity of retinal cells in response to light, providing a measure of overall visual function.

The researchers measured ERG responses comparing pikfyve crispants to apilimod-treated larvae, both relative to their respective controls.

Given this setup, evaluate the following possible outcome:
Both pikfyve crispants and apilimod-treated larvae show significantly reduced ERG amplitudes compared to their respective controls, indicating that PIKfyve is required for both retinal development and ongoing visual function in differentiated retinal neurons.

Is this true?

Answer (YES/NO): YES